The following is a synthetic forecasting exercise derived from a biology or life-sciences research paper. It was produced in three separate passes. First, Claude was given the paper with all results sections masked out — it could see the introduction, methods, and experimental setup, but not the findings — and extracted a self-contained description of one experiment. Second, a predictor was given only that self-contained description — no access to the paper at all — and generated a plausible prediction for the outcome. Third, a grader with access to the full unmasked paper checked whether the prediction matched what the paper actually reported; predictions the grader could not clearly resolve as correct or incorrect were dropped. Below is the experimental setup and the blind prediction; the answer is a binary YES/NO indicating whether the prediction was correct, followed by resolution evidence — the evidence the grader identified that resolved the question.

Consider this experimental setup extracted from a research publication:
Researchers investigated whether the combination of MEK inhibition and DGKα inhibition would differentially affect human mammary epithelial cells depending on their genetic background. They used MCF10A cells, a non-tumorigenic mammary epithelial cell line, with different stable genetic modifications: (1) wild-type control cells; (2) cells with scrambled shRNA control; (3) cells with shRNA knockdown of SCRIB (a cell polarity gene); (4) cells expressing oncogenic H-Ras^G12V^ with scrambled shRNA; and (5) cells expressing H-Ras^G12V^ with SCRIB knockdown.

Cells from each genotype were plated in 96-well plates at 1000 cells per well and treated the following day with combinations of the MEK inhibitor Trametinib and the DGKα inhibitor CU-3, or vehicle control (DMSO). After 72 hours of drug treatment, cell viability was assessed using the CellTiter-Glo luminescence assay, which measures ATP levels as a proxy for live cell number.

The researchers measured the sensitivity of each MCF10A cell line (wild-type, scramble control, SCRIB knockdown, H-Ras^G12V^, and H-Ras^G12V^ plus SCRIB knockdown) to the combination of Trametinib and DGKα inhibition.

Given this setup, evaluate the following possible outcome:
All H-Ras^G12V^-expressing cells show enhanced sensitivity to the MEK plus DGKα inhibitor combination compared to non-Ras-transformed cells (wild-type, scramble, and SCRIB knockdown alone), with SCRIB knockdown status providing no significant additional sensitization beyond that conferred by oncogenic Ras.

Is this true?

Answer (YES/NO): NO